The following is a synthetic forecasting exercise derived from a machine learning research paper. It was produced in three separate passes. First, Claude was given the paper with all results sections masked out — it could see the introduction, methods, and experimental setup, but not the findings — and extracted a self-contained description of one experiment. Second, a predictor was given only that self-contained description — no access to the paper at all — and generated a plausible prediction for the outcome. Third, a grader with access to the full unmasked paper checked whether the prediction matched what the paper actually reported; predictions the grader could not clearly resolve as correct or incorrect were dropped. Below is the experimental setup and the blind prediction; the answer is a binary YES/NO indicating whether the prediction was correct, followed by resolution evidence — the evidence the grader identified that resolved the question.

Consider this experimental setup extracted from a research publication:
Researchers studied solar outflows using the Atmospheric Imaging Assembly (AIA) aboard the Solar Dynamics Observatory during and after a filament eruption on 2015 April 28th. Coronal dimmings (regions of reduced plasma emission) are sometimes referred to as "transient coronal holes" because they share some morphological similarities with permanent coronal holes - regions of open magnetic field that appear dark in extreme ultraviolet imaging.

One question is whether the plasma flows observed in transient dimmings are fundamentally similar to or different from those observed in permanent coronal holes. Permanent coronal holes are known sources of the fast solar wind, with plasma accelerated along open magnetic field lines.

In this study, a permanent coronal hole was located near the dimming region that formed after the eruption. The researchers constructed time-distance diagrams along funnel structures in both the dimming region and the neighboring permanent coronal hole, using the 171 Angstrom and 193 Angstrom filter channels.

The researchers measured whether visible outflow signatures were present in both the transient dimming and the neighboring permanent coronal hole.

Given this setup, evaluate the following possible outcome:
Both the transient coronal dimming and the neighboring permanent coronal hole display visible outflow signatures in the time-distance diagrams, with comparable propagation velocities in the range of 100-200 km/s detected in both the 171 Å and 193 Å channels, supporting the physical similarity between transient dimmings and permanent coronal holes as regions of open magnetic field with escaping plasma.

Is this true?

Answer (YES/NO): NO